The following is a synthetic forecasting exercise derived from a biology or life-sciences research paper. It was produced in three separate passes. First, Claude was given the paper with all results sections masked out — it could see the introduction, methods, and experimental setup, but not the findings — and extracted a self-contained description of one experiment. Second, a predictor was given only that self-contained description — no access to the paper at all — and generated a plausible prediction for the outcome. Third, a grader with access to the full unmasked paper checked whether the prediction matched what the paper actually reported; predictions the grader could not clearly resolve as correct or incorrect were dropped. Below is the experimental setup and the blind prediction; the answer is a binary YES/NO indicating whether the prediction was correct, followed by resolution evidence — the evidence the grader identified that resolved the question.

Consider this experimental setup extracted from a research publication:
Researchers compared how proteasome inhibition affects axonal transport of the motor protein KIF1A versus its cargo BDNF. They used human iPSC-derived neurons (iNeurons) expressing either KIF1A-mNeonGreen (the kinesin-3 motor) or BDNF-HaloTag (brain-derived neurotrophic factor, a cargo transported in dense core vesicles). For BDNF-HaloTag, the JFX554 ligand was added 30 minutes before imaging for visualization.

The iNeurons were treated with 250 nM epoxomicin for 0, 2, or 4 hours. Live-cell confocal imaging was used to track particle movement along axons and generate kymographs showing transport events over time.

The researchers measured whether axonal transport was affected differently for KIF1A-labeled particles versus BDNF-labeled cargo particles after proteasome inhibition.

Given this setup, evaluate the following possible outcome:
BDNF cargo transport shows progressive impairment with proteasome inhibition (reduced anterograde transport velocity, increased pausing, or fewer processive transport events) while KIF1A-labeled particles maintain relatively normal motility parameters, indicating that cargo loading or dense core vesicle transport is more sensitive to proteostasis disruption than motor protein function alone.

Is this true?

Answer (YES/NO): NO